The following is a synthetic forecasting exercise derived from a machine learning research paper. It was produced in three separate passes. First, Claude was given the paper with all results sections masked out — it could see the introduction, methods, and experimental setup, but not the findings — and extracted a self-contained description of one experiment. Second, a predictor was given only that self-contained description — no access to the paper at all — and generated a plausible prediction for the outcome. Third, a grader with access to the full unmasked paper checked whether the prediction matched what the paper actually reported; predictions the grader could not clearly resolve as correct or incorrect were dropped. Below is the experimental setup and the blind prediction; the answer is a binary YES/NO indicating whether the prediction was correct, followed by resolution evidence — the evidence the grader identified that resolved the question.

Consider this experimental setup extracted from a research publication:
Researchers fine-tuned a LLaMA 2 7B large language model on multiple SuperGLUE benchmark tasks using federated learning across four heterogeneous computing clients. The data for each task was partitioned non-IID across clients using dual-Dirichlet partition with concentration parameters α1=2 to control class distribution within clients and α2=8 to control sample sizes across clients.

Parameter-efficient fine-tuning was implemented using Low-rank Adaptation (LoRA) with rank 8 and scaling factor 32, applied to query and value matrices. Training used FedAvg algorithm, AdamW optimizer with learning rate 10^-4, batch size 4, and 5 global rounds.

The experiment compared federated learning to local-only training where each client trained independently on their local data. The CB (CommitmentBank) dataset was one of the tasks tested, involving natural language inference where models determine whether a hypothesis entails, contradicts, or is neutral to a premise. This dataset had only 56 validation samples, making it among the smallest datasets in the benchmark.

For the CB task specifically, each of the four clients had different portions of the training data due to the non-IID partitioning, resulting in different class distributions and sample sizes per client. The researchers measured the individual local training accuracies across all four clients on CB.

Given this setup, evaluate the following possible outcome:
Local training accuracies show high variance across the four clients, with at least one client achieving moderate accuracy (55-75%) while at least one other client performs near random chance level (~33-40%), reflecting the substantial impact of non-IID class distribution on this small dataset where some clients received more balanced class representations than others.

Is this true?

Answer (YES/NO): NO